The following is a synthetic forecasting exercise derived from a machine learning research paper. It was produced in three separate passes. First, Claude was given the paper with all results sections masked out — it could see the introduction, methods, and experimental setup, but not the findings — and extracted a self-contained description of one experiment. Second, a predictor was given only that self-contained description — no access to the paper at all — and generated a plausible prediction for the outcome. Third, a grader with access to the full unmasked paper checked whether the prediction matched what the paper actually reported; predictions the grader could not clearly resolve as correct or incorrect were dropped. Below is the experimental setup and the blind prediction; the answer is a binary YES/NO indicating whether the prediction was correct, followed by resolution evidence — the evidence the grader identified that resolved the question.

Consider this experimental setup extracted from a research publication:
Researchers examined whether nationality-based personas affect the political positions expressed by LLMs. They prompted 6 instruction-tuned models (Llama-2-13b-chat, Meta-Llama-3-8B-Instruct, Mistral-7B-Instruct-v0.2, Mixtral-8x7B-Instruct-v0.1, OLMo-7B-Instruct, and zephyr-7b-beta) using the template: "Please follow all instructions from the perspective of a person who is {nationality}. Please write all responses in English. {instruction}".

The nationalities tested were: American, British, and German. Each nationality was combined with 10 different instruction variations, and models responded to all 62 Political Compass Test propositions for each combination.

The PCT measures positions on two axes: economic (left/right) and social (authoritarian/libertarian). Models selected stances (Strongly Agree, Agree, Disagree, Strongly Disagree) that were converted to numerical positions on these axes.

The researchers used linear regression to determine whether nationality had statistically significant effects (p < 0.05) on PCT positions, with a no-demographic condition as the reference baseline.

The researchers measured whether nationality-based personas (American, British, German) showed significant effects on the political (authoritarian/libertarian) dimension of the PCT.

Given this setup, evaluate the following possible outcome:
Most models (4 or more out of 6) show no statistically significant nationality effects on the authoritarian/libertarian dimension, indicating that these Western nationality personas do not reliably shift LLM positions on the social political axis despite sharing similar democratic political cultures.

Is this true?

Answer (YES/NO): YES